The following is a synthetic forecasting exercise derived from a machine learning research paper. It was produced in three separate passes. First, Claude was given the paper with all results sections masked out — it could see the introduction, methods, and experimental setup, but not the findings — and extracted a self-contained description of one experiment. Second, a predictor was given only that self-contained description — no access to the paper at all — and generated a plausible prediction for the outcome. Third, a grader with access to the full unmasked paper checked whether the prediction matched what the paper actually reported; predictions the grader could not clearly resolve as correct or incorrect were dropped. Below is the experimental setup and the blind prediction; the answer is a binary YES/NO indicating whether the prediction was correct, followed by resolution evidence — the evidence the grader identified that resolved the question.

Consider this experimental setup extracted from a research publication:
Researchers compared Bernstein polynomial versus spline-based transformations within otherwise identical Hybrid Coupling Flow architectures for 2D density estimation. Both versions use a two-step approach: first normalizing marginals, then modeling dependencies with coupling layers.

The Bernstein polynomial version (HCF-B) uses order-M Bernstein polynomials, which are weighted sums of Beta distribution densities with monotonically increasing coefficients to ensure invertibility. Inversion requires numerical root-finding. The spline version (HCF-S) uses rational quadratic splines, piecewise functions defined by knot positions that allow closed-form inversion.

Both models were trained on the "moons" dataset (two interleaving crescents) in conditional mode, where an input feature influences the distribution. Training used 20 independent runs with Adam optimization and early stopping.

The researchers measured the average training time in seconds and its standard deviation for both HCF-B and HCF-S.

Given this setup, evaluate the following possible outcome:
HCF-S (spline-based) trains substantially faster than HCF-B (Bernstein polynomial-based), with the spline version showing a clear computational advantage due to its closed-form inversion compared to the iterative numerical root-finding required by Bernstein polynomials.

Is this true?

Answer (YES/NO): NO